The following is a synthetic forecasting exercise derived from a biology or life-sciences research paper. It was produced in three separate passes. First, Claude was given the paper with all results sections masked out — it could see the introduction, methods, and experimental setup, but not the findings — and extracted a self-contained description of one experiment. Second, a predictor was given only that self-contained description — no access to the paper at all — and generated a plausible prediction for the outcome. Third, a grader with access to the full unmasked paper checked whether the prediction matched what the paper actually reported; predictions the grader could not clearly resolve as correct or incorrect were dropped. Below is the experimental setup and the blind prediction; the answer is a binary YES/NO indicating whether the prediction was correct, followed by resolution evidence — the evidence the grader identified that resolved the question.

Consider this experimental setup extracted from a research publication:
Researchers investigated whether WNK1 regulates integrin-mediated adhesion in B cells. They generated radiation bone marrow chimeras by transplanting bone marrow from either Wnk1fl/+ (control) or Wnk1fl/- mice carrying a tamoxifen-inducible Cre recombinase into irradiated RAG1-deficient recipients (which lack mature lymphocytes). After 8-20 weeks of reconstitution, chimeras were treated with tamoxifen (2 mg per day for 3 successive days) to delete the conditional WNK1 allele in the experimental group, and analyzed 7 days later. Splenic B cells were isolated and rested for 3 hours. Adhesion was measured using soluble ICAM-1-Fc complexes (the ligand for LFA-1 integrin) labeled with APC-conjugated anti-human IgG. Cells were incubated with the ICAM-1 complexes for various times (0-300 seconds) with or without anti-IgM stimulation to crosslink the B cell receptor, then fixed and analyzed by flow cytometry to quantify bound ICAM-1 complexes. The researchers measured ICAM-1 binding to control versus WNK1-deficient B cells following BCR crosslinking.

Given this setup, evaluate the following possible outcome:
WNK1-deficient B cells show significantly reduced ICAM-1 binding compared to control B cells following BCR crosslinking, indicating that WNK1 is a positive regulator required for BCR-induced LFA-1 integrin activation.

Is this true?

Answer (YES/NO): NO